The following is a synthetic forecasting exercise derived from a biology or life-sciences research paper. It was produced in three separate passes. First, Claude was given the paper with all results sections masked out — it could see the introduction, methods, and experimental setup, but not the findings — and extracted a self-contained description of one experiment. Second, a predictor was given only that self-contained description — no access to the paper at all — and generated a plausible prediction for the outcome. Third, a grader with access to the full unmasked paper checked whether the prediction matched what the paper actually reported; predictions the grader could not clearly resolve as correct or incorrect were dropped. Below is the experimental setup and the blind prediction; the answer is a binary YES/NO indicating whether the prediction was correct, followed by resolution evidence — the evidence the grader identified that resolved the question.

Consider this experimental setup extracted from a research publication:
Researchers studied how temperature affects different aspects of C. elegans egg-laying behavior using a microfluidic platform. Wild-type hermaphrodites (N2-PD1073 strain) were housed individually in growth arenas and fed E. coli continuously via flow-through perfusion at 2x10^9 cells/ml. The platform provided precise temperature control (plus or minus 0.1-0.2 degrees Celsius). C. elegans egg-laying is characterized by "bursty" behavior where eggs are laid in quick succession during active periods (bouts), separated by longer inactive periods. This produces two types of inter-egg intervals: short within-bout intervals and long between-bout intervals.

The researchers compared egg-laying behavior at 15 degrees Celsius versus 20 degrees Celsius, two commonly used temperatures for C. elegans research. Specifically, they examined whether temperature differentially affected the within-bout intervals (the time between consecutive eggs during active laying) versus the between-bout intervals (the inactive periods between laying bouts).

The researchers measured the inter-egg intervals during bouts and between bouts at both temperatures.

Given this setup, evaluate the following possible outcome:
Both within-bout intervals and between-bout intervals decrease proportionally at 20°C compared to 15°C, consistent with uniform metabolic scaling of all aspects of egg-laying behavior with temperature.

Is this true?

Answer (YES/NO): NO